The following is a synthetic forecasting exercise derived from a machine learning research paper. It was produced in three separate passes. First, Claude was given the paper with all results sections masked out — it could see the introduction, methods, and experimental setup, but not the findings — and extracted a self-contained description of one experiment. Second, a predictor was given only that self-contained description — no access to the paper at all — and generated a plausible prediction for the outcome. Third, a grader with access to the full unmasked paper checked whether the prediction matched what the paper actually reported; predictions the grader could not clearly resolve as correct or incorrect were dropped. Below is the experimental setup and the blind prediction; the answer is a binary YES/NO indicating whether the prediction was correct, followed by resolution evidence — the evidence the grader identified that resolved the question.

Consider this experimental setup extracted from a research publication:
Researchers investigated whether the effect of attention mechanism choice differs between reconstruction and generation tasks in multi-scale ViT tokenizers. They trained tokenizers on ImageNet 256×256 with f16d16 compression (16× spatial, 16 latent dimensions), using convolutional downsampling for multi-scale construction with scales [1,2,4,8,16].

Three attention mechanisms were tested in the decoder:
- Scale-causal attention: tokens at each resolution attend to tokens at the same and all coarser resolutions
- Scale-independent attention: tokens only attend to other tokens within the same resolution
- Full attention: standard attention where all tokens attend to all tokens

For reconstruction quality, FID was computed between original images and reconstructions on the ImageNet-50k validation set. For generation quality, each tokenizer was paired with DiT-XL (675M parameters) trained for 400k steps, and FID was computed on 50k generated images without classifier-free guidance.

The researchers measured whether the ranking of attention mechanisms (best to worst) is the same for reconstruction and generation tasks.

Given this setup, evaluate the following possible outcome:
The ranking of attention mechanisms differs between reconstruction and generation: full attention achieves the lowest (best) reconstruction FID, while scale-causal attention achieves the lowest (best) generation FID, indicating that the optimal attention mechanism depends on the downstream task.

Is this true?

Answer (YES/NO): NO